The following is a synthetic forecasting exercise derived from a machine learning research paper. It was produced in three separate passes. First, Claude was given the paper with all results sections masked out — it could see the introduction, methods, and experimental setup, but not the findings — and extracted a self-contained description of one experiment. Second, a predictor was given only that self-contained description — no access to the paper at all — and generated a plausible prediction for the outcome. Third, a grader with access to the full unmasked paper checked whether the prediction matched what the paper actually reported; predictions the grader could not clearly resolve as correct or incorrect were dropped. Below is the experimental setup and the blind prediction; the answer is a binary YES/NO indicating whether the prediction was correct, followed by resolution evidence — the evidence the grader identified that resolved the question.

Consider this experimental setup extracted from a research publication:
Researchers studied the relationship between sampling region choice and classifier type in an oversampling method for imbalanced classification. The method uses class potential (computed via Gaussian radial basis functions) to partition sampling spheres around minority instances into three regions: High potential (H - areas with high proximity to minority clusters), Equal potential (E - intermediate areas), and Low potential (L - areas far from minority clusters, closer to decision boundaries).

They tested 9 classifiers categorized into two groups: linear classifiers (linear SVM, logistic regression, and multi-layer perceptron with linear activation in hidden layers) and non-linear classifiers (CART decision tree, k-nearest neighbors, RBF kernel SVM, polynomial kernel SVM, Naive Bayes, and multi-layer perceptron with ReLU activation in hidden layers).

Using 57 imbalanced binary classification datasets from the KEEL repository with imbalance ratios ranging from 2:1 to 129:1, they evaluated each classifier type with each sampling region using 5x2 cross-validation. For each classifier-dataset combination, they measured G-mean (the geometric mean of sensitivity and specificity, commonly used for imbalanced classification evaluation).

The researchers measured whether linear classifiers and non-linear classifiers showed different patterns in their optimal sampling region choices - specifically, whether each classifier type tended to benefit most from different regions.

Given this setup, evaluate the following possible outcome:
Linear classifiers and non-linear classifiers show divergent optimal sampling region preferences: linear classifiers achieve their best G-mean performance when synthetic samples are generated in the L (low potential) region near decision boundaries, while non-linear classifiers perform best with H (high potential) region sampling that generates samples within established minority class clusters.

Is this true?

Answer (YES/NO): NO